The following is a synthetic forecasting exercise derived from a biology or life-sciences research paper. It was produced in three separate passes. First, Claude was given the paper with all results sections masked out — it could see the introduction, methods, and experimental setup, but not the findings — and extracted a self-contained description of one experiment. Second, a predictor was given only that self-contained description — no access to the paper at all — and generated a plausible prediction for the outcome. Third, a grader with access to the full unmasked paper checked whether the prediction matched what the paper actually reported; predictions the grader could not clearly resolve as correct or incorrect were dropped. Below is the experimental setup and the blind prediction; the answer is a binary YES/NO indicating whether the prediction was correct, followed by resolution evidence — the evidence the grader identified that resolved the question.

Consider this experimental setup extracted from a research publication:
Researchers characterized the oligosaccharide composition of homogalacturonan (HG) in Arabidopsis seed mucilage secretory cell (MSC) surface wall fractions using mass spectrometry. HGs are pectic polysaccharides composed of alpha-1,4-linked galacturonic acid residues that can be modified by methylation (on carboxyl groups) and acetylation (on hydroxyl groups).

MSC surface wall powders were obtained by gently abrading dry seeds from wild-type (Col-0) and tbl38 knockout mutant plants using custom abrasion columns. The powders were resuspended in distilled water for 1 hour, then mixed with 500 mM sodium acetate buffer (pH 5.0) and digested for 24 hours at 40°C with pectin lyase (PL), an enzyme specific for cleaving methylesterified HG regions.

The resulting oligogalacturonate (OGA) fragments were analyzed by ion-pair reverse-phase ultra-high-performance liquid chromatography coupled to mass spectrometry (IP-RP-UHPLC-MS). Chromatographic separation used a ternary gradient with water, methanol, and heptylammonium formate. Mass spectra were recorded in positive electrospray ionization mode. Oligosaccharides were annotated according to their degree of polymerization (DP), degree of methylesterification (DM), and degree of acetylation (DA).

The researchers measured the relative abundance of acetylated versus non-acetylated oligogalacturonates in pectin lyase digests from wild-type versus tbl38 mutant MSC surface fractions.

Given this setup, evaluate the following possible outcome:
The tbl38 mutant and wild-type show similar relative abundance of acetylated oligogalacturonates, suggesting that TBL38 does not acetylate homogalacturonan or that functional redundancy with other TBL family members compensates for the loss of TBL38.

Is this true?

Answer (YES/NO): NO